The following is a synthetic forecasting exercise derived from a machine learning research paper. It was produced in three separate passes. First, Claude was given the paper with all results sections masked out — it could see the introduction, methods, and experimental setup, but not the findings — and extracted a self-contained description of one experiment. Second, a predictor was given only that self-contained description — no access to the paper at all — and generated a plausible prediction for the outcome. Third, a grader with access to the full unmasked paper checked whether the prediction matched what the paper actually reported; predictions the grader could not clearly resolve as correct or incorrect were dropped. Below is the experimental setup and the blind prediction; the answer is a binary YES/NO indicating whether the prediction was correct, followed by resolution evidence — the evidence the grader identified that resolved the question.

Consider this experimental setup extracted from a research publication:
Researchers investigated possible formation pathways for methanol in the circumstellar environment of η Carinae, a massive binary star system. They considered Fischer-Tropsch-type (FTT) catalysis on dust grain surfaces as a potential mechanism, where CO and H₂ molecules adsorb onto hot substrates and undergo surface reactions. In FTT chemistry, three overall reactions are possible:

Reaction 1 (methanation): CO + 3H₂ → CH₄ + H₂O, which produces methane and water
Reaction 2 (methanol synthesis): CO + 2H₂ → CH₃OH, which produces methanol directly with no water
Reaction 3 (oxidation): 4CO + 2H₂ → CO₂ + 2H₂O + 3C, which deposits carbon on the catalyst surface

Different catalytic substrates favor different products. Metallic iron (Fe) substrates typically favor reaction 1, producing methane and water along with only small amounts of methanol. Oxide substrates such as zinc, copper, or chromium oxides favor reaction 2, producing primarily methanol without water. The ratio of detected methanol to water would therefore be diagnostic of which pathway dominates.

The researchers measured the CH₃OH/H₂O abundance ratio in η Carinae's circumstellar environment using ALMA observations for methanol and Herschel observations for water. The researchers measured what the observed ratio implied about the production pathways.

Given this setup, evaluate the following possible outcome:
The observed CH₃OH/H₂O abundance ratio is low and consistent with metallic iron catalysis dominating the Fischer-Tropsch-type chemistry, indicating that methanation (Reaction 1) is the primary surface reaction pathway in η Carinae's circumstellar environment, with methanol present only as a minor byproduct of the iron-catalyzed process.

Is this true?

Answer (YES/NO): NO